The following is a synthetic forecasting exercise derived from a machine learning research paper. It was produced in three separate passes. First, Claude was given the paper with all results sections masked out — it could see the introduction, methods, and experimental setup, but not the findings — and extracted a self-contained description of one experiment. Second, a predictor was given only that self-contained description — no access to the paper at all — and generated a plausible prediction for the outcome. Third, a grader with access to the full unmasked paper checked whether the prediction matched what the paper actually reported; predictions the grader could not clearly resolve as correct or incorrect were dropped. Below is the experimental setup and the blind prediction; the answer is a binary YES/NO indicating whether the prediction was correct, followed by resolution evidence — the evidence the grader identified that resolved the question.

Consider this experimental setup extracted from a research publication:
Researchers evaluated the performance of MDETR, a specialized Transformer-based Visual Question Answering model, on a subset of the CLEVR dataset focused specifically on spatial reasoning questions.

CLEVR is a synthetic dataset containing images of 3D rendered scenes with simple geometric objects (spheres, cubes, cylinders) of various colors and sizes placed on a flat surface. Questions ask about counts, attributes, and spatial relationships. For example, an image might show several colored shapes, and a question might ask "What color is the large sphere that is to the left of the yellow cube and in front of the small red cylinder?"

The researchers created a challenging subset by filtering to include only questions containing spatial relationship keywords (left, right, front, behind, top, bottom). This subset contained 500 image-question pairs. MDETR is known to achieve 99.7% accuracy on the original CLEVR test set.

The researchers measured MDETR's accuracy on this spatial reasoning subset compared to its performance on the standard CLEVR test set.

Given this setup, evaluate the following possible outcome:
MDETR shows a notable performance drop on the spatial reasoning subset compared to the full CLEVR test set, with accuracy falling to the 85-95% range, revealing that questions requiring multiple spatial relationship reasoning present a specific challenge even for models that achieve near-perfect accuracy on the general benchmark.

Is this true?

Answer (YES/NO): NO